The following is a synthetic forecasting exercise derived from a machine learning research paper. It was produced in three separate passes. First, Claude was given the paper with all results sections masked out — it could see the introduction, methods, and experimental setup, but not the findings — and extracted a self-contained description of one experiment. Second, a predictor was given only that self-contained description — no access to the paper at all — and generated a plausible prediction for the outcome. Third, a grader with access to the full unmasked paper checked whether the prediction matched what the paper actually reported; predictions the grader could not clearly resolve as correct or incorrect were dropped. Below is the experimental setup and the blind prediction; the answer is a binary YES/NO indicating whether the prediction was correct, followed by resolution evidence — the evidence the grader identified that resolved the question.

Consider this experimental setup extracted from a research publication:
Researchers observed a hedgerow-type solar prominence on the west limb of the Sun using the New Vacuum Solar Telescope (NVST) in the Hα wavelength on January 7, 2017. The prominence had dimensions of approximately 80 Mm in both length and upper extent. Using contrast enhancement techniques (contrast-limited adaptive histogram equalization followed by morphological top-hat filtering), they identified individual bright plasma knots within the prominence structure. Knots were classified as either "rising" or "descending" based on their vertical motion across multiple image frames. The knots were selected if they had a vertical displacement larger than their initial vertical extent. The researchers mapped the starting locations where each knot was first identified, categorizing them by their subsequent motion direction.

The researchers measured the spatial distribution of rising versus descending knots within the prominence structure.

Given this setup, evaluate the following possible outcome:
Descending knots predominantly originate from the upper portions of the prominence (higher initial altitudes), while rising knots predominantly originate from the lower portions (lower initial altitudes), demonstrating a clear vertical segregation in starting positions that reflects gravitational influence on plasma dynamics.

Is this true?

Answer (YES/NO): NO